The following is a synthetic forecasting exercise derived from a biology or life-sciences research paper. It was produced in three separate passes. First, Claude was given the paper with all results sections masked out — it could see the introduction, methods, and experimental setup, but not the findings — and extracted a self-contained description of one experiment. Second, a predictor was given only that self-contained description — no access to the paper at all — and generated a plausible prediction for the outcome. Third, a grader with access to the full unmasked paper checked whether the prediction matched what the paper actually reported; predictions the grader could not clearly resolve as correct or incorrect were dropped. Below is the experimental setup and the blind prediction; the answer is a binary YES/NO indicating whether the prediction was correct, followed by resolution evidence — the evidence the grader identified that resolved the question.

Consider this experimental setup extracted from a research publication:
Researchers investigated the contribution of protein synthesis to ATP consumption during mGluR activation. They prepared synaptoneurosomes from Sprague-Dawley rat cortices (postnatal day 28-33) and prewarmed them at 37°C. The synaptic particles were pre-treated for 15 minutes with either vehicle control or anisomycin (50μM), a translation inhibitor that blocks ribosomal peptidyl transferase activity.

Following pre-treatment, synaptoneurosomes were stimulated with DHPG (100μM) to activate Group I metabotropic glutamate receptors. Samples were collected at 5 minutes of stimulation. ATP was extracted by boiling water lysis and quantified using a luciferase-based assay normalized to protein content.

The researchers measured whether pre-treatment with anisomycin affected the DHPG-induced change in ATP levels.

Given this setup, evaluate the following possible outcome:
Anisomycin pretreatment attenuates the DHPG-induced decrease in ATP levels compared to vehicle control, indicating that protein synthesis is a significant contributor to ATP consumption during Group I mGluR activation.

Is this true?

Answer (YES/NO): YES